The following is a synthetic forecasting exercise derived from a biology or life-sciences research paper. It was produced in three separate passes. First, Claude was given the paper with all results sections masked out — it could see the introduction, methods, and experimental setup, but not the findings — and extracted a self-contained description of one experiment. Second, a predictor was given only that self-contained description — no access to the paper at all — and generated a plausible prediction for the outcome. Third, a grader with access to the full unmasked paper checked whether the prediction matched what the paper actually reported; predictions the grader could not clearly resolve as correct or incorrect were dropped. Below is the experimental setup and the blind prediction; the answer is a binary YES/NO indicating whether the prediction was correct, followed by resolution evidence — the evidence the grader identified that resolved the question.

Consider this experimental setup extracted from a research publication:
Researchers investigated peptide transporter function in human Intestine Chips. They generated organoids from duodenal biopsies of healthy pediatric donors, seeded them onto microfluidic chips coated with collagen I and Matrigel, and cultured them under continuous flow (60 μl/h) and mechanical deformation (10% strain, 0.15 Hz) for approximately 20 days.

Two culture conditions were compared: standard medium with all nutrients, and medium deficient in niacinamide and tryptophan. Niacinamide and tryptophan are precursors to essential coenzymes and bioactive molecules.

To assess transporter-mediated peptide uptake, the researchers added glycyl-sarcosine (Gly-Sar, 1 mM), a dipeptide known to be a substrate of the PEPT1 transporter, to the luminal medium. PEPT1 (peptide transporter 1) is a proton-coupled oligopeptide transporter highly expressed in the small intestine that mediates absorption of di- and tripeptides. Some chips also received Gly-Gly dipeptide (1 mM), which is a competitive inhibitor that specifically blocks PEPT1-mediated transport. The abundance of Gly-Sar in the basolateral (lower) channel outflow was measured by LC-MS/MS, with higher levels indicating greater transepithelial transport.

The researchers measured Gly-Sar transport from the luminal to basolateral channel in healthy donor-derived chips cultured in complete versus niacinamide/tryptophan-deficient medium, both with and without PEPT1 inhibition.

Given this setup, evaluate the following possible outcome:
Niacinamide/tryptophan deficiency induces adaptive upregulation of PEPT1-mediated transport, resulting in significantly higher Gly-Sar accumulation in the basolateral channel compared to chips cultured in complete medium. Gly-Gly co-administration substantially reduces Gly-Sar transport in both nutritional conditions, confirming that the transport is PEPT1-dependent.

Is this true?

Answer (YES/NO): NO